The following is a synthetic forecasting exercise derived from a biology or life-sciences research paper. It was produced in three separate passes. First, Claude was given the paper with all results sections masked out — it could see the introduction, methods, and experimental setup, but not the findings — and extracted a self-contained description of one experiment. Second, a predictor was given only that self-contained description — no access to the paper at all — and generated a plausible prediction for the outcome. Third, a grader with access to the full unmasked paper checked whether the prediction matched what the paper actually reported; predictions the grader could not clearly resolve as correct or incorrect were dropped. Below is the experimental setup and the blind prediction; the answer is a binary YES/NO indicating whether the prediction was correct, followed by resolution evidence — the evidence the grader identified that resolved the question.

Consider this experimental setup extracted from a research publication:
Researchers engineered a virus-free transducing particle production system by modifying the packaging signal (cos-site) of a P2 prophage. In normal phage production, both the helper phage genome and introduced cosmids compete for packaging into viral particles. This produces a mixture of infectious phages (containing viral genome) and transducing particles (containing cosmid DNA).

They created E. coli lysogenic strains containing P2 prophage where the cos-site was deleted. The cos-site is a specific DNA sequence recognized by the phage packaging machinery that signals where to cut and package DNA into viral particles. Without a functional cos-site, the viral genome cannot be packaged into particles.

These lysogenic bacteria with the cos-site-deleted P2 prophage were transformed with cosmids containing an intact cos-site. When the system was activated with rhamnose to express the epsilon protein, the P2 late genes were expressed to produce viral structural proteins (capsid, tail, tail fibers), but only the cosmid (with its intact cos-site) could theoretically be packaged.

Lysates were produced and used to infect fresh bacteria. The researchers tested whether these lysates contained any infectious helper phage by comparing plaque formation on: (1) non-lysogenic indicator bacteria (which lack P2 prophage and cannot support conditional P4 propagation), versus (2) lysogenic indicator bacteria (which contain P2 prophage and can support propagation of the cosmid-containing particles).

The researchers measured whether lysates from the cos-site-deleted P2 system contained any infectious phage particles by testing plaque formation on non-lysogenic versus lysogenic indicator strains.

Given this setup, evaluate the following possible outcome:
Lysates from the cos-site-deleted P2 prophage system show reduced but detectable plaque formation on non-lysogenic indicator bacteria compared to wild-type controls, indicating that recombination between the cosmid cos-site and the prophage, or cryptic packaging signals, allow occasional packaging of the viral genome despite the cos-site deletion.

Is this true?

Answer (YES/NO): NO